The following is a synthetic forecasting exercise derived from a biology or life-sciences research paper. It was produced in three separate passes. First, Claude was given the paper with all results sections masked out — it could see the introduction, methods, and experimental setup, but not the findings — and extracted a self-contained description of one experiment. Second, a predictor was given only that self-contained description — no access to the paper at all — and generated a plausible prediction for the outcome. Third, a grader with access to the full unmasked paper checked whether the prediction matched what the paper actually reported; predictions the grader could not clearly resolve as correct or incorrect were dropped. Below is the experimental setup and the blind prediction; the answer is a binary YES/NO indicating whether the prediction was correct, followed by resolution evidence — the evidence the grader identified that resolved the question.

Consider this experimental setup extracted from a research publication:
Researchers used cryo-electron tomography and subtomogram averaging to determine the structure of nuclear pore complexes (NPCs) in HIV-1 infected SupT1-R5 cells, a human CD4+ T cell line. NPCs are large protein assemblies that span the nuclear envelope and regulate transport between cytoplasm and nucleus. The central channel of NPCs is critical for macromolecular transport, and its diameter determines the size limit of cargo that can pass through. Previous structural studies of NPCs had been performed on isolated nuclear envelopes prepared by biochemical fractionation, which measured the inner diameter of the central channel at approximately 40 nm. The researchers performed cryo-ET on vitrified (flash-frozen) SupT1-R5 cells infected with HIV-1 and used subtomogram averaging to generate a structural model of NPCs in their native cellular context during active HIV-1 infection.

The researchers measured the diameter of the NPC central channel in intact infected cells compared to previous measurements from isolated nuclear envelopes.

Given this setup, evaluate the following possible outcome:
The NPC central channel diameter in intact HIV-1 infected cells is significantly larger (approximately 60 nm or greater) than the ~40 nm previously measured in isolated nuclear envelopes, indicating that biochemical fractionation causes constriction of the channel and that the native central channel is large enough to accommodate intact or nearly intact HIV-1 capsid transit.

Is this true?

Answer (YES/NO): YES